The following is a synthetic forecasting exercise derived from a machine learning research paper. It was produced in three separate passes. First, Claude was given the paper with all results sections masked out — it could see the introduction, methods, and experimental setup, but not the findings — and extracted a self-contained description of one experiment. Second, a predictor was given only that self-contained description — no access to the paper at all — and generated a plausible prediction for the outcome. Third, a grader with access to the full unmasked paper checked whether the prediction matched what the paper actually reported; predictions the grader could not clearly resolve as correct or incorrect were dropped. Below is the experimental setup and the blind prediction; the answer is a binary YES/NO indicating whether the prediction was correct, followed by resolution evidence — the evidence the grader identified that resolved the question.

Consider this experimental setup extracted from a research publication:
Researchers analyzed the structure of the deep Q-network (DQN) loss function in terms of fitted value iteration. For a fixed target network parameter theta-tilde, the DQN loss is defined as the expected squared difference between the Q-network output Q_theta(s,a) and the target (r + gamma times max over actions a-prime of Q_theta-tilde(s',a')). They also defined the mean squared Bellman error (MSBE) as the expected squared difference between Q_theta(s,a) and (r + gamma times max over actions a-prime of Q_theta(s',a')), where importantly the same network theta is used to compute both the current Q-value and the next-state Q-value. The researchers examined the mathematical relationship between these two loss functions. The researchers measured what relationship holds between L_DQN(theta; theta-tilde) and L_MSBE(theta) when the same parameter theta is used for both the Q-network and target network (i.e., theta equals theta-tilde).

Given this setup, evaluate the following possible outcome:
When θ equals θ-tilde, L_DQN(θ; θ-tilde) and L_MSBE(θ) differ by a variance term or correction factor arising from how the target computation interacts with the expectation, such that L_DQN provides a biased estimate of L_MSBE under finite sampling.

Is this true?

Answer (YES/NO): NO